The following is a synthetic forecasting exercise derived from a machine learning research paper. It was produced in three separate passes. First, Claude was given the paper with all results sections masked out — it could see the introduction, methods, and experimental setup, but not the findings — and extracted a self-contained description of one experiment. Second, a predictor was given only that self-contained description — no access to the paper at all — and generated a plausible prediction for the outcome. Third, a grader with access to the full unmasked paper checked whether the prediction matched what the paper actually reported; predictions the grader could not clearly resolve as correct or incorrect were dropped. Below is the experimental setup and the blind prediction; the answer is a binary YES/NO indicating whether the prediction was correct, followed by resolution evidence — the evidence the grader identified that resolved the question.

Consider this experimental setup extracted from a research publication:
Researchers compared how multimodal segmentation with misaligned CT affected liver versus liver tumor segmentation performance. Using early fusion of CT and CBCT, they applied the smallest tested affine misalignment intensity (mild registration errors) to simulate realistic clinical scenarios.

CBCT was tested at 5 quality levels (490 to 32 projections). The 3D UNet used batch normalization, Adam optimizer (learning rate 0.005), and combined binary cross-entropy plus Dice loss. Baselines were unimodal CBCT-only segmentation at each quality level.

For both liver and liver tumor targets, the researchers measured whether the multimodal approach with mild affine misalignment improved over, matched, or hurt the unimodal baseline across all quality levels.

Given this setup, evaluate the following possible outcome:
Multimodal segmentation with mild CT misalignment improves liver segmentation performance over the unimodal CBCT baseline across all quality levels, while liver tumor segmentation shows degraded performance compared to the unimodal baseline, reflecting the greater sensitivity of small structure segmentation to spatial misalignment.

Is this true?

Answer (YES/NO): NO